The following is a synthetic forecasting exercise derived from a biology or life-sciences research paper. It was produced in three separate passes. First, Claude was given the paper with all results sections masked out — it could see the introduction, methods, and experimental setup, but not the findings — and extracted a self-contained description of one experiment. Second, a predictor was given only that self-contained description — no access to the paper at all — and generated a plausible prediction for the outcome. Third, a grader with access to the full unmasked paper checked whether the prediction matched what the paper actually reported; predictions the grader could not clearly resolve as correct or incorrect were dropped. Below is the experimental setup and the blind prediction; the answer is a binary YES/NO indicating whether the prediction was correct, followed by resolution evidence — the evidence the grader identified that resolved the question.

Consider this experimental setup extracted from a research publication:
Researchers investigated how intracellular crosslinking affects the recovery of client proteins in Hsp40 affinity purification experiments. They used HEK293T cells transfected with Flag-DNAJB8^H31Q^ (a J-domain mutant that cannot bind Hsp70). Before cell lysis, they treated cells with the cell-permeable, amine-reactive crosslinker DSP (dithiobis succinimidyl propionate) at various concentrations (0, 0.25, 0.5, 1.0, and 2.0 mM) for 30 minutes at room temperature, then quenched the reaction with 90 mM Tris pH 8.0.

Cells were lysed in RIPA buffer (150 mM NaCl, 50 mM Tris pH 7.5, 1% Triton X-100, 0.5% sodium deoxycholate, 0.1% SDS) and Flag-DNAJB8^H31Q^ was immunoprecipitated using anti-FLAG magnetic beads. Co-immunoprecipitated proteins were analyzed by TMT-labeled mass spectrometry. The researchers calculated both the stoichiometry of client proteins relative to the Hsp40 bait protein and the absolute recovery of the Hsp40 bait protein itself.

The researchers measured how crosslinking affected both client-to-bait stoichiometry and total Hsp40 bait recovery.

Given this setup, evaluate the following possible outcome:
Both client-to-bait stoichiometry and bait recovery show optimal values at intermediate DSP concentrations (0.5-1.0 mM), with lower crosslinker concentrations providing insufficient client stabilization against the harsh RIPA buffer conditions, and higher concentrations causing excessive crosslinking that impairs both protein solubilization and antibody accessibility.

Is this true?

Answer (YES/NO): NO